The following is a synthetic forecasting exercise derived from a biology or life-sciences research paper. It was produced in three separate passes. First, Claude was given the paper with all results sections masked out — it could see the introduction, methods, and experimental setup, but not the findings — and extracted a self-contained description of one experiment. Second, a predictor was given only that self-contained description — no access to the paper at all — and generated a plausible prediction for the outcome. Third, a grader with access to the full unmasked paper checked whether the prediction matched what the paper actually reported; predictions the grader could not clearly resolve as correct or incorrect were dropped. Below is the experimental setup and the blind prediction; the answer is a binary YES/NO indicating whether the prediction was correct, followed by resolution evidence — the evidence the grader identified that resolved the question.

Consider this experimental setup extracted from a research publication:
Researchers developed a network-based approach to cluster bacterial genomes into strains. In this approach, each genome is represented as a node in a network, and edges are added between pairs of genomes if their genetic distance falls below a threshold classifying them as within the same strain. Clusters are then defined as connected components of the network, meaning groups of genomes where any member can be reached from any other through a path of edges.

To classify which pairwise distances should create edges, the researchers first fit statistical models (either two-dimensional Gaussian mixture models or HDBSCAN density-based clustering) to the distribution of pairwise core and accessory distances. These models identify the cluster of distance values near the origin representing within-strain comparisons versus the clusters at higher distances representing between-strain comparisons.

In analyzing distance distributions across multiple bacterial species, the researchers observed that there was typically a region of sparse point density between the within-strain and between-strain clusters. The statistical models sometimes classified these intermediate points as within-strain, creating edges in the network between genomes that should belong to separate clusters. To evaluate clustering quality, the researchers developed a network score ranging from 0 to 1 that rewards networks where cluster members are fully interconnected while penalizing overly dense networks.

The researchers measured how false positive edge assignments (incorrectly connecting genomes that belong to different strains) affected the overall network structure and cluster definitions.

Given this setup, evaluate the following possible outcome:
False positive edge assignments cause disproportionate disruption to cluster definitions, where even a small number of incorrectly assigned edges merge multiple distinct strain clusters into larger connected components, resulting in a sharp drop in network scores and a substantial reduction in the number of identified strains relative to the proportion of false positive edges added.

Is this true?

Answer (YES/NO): YES